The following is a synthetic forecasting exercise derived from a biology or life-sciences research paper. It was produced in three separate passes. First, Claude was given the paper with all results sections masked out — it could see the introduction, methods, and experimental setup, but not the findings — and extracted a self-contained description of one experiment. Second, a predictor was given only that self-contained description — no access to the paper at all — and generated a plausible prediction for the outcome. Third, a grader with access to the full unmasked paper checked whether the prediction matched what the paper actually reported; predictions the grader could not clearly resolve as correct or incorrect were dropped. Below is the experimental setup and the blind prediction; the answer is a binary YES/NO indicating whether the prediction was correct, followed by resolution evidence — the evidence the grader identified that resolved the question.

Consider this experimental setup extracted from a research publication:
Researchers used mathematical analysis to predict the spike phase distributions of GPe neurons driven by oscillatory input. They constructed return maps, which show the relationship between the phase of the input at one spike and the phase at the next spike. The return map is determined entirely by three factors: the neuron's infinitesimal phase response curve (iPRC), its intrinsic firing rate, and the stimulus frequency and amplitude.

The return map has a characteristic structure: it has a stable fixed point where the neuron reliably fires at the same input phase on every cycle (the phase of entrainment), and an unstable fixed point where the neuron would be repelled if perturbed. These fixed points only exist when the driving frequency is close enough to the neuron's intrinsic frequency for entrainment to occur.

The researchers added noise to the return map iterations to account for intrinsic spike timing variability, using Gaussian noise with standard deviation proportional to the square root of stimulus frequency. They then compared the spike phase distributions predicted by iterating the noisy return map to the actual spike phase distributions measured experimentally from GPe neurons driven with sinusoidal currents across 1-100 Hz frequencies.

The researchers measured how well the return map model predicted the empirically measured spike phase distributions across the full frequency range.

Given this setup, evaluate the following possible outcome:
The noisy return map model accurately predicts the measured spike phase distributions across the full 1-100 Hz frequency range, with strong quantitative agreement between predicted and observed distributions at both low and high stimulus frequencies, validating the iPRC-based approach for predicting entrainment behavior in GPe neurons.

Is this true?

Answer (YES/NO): YES